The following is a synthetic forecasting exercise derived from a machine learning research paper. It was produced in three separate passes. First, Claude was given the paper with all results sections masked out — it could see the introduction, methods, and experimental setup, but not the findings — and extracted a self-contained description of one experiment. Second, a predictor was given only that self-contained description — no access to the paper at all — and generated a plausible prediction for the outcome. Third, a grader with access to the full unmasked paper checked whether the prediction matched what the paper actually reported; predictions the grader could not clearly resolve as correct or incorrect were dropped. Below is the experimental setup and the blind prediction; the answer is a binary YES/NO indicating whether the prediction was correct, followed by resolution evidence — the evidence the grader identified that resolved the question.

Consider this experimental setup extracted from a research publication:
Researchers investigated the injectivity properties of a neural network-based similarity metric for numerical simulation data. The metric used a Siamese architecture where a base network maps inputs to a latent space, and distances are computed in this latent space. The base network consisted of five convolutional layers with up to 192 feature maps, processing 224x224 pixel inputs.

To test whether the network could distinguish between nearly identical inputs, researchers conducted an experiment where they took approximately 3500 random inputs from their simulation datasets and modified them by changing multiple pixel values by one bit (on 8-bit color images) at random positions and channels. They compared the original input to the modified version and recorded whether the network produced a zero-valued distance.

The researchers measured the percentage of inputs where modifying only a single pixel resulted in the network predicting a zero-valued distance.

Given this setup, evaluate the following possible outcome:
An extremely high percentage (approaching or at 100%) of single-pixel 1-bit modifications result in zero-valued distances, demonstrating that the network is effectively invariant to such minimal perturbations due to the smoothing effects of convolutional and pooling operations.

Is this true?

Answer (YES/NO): NO